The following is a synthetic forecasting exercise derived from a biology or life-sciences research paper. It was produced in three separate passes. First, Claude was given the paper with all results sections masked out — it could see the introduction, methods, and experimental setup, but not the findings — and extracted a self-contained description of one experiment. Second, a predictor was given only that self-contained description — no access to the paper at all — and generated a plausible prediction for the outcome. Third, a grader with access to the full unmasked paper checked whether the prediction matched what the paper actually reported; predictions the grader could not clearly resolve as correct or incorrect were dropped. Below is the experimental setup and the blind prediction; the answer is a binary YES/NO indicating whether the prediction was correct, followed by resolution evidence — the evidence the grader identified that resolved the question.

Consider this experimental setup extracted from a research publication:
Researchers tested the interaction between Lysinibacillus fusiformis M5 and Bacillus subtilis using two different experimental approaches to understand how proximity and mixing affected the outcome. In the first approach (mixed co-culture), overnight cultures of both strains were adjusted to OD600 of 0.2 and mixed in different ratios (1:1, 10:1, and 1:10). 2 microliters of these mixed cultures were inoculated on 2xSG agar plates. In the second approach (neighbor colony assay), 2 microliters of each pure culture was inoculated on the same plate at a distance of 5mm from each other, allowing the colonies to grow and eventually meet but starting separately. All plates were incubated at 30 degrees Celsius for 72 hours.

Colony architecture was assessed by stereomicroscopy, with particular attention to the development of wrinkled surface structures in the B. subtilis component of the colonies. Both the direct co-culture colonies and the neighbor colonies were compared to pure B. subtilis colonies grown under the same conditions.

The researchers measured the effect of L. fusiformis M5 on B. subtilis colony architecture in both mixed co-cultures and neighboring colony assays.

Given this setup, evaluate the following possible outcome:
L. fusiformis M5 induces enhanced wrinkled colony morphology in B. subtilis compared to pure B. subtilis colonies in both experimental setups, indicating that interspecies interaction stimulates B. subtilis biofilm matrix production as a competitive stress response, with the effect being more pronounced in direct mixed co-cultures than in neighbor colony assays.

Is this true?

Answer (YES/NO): NO